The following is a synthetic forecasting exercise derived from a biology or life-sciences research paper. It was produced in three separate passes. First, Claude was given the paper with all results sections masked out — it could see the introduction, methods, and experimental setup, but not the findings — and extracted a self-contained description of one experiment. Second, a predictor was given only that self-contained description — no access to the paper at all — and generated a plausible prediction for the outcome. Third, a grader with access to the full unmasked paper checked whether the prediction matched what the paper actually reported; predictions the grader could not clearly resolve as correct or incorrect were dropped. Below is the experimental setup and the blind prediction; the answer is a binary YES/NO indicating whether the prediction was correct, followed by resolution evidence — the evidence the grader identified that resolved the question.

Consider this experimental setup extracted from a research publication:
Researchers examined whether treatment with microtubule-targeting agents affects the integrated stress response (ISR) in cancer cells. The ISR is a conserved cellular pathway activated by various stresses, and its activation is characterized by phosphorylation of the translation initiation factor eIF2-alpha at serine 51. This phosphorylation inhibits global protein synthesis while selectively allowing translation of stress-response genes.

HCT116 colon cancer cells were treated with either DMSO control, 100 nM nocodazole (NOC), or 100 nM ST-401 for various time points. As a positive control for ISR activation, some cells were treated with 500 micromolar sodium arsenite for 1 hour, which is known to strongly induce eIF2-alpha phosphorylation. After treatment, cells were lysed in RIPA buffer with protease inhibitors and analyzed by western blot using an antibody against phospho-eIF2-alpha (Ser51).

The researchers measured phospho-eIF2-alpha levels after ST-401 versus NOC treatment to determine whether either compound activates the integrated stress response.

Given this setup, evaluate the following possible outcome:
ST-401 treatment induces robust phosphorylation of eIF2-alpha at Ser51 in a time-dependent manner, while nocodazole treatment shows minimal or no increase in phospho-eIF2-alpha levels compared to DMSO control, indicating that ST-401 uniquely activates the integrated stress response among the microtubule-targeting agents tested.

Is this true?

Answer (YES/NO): NO